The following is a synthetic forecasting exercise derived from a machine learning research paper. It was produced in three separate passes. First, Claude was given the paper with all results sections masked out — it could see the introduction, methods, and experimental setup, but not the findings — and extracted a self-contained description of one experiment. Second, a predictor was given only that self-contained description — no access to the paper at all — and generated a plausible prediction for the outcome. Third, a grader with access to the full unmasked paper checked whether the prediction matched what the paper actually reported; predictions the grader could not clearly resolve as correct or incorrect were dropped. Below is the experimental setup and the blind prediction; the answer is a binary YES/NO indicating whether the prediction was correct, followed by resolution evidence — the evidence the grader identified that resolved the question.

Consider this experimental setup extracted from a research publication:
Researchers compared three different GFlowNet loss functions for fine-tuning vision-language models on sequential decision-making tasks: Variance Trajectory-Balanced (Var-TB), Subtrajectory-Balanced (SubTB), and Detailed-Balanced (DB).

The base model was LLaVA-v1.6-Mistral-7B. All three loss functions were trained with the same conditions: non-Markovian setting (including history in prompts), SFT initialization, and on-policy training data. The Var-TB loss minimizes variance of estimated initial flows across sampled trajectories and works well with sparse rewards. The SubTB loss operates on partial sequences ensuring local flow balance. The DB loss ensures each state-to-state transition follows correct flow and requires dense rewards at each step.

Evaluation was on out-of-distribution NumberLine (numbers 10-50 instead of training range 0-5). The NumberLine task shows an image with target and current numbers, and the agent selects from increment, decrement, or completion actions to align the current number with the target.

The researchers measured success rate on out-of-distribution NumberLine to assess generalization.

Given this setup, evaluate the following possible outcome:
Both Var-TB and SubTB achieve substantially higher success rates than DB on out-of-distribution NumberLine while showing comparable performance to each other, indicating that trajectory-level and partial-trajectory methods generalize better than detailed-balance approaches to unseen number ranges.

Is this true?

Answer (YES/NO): NO